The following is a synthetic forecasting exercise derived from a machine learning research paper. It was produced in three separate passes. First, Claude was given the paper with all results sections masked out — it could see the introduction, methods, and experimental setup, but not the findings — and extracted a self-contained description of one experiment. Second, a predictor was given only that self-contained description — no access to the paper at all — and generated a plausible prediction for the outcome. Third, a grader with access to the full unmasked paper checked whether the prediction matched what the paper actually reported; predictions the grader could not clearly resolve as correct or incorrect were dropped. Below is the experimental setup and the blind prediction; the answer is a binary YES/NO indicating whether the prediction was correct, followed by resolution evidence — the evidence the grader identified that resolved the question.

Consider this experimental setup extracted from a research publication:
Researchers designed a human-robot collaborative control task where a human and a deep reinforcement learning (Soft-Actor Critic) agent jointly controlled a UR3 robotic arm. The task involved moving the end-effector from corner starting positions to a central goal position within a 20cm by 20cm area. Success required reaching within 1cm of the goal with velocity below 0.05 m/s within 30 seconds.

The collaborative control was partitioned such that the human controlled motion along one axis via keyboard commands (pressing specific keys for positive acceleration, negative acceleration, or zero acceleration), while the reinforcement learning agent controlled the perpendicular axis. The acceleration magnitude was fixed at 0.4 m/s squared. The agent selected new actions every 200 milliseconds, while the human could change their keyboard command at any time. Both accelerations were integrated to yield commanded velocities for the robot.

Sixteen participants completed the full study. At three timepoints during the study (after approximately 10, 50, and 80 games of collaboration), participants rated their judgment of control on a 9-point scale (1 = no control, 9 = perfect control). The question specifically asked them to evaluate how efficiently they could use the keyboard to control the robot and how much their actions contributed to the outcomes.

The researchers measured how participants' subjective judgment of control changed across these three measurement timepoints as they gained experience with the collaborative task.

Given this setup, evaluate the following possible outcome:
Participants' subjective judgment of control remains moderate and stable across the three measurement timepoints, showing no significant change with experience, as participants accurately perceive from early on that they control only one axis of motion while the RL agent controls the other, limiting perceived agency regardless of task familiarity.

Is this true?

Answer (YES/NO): NO